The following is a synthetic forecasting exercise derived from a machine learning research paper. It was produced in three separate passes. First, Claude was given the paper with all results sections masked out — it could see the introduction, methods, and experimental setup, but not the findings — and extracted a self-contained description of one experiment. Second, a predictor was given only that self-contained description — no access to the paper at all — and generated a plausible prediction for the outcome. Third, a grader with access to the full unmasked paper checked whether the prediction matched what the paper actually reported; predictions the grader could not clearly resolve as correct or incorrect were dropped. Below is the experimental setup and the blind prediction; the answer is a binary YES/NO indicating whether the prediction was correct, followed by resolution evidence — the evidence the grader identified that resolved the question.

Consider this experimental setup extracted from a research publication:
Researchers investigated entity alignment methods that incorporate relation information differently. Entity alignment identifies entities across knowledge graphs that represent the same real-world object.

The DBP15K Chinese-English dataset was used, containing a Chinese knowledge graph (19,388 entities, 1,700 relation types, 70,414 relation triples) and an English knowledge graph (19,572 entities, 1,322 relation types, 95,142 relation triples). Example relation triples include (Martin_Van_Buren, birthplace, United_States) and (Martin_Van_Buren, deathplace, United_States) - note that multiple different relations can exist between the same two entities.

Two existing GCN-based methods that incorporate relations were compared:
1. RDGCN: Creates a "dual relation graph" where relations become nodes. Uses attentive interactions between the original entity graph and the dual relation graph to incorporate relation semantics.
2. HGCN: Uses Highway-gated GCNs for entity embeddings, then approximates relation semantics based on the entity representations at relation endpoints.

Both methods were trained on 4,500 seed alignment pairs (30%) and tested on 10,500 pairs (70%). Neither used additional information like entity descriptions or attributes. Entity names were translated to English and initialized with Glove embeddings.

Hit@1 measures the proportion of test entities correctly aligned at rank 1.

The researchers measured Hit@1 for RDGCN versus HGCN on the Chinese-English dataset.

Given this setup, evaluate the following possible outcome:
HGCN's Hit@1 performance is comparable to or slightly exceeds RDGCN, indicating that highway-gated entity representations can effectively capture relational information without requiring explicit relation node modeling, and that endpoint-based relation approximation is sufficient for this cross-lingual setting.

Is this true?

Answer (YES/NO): YES